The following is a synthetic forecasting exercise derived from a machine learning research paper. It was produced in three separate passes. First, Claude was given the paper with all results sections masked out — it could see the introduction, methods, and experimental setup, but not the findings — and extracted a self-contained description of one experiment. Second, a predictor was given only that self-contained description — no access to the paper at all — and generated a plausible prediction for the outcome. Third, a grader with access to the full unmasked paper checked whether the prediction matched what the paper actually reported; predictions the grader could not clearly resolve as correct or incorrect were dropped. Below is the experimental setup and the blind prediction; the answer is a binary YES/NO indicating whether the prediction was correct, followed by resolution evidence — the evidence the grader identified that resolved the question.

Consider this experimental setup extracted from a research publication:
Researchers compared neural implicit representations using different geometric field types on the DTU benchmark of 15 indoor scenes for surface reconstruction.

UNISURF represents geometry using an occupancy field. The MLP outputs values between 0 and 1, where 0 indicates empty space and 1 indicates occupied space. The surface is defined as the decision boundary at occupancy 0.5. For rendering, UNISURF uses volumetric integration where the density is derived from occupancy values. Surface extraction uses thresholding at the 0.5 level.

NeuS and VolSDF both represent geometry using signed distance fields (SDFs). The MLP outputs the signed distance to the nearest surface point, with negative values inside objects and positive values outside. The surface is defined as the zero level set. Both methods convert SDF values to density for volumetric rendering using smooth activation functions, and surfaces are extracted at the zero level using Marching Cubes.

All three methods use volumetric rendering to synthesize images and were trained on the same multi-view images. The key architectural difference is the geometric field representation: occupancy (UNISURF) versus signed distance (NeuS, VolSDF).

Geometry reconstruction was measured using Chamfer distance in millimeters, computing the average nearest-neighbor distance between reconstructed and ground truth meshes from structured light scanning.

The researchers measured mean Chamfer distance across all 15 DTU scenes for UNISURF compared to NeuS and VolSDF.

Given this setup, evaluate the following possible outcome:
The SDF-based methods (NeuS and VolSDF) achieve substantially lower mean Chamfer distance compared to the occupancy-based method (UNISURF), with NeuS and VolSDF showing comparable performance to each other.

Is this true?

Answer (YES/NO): YES